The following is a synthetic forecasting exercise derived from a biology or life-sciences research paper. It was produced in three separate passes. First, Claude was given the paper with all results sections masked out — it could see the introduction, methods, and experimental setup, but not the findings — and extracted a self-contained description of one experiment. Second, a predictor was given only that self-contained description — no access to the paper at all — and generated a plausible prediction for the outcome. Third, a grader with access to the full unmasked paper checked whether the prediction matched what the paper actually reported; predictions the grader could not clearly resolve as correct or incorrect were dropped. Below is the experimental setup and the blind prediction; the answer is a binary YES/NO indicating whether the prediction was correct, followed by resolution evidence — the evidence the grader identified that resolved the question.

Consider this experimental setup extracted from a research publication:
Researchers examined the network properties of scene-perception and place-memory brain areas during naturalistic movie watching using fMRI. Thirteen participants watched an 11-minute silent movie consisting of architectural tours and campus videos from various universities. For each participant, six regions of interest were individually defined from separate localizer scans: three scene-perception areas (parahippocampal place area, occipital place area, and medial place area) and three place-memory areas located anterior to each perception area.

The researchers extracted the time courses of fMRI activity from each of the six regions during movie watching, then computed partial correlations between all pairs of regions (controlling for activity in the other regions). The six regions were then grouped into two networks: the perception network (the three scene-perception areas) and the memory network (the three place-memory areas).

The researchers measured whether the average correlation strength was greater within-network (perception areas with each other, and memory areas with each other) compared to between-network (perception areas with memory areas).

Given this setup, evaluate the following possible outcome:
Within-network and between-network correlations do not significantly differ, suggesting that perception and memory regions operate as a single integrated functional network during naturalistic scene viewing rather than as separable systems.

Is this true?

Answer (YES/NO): NO